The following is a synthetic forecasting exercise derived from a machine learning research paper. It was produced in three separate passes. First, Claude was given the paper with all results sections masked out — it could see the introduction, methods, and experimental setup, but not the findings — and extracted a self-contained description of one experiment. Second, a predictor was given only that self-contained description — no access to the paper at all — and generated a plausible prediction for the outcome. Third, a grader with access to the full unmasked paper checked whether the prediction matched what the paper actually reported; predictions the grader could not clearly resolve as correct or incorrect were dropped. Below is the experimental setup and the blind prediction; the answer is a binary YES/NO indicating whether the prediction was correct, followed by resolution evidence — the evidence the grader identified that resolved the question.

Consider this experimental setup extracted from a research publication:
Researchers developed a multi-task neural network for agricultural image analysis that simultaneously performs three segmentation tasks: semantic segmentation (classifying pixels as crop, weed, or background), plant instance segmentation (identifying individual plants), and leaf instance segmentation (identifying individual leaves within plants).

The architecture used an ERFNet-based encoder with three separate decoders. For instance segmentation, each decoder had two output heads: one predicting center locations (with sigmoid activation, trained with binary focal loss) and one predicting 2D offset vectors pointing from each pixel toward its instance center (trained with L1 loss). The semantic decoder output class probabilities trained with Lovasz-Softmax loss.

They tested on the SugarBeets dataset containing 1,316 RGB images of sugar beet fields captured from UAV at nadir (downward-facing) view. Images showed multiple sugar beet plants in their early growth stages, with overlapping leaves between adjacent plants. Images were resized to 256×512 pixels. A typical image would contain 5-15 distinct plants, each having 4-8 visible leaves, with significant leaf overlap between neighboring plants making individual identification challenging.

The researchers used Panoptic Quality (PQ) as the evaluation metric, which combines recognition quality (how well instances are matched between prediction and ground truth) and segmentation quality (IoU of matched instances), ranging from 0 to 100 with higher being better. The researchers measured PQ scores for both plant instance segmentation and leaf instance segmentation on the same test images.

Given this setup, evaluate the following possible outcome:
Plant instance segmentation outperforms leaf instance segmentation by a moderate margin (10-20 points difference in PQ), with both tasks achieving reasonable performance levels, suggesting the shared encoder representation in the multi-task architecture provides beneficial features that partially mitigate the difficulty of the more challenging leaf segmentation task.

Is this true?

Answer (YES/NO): YES